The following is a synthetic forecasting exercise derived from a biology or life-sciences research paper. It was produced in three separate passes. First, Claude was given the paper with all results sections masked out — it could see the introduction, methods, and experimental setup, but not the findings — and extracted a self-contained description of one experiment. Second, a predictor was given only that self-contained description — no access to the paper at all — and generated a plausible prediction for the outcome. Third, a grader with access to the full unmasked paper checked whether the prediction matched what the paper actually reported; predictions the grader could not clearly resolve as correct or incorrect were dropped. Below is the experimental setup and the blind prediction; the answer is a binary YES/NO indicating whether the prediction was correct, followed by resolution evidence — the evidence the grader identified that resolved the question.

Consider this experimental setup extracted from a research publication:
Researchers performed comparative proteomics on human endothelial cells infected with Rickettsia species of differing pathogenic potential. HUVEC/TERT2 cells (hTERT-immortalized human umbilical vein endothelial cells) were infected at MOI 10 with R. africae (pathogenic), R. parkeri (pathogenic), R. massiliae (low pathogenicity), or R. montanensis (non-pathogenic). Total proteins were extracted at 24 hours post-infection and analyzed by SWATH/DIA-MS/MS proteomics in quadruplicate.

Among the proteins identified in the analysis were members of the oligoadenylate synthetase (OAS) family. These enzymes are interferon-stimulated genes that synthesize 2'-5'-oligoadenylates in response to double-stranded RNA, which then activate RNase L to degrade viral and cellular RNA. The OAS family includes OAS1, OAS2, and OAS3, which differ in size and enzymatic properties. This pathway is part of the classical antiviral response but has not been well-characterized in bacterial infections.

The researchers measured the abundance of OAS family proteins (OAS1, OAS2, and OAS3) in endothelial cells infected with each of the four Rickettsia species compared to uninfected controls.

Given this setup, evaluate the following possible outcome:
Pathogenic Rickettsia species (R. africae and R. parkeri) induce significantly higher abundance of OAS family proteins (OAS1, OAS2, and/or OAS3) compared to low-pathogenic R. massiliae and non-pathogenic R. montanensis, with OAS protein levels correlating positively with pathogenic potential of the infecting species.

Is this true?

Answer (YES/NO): YES